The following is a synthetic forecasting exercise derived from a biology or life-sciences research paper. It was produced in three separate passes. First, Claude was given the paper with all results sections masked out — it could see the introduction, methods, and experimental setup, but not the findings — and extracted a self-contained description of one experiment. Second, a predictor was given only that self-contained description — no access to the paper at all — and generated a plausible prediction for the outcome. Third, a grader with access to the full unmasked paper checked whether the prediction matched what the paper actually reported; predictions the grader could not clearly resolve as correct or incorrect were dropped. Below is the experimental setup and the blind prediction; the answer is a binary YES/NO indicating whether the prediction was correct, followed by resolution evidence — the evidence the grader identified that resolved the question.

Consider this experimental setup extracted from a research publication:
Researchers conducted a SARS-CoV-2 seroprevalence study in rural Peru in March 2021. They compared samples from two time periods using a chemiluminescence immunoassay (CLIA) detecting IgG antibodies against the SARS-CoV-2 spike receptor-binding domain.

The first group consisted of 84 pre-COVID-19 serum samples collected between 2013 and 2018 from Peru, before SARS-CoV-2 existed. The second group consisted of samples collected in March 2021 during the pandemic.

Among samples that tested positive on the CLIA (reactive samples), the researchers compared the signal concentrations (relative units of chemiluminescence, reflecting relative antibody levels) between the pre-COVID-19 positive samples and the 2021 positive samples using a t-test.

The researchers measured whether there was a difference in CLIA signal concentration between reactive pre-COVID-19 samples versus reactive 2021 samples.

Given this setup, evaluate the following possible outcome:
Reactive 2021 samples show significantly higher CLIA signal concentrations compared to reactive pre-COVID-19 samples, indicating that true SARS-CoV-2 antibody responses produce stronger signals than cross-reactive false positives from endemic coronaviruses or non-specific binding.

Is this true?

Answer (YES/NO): YES